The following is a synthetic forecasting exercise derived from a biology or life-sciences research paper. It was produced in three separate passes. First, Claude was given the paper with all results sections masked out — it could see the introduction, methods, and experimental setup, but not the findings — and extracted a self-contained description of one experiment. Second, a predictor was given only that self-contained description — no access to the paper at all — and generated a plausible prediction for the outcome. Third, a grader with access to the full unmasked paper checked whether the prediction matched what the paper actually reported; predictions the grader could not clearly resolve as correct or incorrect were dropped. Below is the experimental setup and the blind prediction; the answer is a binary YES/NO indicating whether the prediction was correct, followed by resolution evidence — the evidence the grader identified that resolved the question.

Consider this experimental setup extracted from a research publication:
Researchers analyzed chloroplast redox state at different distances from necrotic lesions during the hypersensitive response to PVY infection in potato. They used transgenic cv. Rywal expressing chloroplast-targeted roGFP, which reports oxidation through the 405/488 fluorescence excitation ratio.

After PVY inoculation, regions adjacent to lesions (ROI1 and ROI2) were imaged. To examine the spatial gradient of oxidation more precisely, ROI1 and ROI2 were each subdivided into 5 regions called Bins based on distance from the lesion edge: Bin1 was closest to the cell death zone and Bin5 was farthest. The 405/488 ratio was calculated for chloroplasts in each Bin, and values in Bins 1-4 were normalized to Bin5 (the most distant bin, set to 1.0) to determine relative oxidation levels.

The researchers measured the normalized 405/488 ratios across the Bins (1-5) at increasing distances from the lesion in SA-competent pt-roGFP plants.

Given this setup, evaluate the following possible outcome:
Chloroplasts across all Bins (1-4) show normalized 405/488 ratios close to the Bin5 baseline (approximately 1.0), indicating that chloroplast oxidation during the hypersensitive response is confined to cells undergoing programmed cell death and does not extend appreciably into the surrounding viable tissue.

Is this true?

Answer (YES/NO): NO